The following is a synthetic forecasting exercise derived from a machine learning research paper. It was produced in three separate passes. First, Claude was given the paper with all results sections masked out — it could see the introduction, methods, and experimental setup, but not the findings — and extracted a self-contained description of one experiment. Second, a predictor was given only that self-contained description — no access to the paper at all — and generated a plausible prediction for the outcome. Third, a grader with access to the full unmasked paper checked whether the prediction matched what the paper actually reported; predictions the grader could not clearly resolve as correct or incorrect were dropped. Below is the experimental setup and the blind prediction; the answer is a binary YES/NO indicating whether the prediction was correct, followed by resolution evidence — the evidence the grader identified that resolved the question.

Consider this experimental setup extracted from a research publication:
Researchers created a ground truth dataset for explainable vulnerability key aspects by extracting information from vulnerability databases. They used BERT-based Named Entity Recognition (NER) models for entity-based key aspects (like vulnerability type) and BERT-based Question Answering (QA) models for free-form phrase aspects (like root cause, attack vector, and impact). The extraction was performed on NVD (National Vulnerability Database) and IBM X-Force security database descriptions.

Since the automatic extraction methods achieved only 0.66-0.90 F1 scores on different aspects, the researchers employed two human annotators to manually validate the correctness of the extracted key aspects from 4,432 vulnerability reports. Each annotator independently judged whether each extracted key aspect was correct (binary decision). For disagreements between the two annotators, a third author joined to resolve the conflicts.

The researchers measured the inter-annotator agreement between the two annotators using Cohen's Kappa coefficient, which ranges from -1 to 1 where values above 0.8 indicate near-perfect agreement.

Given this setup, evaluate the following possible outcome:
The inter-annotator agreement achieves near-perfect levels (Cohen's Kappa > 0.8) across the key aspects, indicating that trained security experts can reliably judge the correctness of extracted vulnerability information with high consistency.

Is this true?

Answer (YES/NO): YES